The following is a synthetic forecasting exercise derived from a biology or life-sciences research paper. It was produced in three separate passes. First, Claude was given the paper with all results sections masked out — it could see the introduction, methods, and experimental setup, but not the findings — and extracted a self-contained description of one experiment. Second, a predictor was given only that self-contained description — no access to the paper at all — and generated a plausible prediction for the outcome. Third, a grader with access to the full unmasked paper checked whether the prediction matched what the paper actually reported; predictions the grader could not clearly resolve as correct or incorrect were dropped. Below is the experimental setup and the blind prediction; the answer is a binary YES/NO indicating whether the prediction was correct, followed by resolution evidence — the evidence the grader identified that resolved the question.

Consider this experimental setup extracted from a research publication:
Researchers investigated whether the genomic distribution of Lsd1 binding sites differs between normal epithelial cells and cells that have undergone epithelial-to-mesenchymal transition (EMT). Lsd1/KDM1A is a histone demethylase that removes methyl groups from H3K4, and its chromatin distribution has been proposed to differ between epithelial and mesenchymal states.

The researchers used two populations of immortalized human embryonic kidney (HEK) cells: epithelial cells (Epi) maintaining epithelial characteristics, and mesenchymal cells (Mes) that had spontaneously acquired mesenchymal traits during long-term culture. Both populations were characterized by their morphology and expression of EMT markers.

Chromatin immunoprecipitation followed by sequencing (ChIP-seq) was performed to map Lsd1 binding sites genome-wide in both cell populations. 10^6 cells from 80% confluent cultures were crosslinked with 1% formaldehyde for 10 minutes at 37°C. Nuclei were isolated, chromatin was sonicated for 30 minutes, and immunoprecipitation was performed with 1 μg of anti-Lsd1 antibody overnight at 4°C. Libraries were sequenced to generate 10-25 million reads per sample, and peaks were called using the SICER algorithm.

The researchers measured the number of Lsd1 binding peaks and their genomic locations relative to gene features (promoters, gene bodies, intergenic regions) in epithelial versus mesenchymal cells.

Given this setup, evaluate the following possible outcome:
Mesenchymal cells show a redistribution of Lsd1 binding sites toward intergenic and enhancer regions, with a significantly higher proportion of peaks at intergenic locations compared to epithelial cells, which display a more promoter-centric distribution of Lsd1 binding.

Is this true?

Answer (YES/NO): NO